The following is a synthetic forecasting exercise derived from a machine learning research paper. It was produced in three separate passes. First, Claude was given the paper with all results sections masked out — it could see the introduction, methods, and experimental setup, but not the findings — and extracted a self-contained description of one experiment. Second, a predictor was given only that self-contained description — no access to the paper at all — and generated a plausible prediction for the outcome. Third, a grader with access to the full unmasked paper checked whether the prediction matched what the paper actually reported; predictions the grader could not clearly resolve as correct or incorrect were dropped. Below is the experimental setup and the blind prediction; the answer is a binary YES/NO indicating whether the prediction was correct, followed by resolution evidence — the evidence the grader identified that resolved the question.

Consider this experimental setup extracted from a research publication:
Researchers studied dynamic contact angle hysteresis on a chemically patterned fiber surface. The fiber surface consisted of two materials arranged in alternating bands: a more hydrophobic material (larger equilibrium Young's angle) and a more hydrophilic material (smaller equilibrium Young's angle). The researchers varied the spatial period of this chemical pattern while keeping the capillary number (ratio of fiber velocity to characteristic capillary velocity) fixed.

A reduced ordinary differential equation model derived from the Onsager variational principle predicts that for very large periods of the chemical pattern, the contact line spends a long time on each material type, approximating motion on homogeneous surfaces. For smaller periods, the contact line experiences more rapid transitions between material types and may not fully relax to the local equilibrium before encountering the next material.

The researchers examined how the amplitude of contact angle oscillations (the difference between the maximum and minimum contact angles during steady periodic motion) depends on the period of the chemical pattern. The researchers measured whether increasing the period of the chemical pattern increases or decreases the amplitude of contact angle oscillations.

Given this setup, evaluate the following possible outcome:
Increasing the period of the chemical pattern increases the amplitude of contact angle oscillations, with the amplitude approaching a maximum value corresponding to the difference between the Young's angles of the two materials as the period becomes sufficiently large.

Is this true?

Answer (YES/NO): YES